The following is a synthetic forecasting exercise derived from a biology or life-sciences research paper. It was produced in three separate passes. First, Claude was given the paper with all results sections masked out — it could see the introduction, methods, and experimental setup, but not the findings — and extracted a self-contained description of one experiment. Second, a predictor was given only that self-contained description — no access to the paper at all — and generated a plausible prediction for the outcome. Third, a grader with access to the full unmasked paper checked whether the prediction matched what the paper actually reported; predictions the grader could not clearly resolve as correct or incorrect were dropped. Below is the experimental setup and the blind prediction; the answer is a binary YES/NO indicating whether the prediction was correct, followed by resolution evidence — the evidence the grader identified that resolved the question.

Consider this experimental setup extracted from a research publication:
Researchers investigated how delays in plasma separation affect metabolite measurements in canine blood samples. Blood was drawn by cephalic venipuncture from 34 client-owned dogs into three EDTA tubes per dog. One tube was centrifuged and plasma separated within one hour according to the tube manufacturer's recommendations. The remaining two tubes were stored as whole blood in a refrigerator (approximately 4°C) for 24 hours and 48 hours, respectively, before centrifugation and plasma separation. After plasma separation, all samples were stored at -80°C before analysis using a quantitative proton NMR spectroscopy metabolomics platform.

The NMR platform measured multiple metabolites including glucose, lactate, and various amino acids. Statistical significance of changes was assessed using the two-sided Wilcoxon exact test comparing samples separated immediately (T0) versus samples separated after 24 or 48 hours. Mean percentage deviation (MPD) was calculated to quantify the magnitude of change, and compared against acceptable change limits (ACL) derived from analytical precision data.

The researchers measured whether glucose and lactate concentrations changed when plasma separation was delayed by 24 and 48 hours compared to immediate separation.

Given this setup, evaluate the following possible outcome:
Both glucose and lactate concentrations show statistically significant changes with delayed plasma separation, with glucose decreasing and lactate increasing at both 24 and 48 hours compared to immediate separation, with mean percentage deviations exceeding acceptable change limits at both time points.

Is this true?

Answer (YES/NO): NO